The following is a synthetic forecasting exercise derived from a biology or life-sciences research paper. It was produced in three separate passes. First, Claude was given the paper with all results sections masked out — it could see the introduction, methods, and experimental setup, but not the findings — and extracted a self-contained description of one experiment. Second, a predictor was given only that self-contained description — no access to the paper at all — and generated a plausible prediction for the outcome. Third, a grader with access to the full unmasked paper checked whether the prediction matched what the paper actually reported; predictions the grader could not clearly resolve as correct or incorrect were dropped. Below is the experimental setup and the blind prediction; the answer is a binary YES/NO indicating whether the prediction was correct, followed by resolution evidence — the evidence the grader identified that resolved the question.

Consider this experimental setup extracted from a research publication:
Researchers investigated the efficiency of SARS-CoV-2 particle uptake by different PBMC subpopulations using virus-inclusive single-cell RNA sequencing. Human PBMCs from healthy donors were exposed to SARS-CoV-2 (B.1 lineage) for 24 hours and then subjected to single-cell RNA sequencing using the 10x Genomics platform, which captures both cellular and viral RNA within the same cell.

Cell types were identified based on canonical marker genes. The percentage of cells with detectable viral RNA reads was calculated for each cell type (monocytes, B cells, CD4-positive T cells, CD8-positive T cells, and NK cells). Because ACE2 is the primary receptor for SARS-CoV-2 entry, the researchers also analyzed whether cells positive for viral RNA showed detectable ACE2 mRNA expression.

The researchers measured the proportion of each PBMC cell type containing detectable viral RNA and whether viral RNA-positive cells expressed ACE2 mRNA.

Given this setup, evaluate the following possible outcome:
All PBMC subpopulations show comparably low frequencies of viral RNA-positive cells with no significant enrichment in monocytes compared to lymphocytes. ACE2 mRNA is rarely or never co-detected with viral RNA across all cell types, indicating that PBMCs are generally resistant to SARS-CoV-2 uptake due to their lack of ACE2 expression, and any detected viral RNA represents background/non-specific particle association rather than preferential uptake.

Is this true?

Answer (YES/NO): NO